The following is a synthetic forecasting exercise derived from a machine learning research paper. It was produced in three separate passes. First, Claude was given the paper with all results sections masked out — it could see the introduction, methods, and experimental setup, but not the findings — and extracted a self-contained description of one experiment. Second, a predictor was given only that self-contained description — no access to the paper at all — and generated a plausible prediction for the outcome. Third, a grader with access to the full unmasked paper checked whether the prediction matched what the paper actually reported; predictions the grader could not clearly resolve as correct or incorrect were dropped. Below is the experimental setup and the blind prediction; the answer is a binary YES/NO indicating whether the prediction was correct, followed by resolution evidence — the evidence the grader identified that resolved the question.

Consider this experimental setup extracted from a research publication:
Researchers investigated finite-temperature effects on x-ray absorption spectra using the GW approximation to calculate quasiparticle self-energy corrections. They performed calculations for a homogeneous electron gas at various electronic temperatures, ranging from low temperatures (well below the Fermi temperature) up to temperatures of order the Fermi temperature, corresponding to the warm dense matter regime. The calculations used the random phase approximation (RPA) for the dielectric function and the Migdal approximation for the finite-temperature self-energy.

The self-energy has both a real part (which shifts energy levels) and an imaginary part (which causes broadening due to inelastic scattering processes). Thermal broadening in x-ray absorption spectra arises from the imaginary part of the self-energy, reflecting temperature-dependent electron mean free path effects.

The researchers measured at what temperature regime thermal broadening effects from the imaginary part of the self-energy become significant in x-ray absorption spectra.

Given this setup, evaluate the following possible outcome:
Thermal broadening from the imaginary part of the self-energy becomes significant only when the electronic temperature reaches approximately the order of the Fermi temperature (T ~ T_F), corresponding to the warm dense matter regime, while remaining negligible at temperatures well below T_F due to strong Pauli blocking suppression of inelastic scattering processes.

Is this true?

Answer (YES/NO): NO